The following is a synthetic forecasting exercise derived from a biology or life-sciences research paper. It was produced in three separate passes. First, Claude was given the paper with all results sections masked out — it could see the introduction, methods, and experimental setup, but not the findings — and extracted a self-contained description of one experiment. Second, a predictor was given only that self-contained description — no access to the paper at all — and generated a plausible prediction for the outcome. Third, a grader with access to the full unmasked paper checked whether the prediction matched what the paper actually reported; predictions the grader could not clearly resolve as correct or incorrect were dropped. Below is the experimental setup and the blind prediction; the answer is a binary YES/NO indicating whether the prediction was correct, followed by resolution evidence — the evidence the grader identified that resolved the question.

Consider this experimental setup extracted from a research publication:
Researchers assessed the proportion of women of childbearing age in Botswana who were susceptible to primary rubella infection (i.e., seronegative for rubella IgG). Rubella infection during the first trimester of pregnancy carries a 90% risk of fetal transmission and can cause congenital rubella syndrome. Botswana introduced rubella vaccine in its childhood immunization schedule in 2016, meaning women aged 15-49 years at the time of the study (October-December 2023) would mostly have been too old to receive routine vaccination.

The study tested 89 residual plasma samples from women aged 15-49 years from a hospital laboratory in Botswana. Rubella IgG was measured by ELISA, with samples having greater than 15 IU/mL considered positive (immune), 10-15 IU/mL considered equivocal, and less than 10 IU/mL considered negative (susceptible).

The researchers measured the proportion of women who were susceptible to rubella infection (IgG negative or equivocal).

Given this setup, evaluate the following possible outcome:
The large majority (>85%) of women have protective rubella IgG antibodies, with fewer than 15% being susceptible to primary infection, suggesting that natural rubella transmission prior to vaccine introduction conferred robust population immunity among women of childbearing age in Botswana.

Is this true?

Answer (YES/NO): YES